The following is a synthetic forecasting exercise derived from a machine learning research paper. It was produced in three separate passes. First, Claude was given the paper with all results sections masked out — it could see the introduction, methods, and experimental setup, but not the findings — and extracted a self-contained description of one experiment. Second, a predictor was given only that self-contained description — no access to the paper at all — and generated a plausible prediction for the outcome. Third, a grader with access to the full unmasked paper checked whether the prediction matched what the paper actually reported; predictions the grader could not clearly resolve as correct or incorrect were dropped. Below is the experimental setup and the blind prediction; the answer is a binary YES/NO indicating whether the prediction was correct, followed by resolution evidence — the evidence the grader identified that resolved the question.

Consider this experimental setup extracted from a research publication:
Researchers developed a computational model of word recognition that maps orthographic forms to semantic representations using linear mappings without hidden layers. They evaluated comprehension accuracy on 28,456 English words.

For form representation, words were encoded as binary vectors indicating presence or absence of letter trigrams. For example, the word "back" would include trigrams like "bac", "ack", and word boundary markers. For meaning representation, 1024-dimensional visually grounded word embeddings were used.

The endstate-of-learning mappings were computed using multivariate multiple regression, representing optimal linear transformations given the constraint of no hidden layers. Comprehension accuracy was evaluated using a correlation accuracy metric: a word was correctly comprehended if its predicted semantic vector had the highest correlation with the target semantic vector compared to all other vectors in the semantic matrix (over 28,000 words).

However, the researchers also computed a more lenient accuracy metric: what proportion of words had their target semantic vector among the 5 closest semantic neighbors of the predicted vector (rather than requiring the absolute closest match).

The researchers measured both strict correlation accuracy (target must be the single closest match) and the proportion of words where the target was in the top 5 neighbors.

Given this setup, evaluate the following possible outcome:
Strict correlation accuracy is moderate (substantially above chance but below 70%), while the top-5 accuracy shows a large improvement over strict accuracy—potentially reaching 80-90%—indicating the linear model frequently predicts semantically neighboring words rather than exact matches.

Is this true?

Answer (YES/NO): YES